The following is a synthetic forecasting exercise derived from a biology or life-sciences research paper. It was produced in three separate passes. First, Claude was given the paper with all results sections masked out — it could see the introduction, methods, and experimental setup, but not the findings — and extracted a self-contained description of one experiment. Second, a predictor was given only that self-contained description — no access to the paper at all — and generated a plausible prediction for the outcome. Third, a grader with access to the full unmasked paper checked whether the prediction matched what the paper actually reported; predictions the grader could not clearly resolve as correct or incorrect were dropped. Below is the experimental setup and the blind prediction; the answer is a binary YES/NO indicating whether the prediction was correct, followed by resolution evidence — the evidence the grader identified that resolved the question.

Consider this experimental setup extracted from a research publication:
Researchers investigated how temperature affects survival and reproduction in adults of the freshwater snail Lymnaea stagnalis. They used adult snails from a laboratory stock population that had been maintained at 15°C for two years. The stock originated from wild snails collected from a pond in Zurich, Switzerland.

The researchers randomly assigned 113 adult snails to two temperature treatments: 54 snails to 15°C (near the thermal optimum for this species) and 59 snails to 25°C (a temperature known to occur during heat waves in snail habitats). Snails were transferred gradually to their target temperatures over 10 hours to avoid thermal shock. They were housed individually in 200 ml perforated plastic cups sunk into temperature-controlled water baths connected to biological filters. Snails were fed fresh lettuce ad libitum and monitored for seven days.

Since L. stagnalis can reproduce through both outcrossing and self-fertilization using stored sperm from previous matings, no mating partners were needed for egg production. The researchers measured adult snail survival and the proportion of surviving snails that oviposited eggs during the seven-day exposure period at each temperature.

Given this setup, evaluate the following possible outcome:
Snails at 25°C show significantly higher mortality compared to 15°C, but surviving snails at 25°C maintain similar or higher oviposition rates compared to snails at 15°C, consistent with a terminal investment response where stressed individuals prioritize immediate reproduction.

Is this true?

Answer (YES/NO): YES